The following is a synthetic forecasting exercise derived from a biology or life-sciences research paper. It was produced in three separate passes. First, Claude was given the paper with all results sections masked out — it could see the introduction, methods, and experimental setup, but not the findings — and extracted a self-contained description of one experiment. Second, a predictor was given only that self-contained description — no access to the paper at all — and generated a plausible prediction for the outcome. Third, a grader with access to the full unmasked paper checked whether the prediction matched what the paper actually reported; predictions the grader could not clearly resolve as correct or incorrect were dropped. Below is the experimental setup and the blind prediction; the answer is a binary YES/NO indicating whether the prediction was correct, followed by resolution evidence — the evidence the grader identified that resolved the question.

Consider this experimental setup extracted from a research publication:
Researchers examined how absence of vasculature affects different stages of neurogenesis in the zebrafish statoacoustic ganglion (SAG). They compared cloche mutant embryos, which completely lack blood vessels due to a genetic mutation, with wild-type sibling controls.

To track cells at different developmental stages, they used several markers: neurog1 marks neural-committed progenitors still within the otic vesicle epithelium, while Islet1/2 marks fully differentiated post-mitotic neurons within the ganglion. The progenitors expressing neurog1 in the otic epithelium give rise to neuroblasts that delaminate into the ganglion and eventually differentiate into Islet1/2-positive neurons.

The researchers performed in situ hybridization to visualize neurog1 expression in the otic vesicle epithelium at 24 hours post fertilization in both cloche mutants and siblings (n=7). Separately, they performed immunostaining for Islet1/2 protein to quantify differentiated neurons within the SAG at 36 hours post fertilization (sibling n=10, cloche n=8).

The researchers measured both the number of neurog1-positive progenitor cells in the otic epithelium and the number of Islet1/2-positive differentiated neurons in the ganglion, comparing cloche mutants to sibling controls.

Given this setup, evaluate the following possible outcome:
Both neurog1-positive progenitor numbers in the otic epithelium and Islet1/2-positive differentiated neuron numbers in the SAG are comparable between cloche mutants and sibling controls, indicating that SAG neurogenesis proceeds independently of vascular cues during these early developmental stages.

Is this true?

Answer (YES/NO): NO